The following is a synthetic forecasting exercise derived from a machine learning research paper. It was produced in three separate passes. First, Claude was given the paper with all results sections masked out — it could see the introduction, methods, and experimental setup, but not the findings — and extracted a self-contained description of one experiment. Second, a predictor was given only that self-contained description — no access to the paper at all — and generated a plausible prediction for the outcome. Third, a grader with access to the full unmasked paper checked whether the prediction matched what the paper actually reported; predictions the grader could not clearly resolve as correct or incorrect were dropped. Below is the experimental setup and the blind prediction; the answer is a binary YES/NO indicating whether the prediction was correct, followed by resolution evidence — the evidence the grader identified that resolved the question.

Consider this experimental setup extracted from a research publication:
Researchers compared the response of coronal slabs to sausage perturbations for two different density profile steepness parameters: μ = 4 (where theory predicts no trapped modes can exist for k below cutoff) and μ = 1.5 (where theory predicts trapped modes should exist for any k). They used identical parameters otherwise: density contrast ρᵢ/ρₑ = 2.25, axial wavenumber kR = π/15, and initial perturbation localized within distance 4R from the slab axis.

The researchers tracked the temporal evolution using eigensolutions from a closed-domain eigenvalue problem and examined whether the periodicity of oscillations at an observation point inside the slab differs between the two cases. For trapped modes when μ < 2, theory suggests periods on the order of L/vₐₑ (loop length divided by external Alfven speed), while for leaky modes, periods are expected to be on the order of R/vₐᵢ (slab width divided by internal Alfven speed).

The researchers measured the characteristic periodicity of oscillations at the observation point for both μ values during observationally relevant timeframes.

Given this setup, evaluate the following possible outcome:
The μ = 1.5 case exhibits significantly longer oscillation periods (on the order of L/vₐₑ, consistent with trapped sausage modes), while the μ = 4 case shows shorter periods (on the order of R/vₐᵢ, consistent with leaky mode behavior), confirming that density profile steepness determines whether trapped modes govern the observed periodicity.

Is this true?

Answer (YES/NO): NO